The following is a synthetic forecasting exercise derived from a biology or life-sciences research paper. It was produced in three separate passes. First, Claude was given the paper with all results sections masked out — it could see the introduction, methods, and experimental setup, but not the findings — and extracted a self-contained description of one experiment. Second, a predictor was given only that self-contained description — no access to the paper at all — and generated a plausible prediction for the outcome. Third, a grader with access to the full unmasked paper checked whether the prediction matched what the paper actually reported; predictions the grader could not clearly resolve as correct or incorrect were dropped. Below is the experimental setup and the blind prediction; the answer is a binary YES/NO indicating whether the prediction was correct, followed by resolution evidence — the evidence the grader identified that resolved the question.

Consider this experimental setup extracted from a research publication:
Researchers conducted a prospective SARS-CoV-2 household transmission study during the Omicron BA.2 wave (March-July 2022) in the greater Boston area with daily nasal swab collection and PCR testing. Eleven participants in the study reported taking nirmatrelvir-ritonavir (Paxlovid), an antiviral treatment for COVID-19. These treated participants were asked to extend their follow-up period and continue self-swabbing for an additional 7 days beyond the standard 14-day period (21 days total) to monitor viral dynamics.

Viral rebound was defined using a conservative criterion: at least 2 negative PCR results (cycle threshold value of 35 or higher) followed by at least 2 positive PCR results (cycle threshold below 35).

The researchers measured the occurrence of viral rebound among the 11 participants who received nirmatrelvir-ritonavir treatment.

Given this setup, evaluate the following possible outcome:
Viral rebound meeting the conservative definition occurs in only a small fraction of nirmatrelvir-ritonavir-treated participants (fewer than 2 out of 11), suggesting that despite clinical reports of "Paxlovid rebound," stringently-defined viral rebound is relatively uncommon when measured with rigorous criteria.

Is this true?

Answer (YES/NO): NO